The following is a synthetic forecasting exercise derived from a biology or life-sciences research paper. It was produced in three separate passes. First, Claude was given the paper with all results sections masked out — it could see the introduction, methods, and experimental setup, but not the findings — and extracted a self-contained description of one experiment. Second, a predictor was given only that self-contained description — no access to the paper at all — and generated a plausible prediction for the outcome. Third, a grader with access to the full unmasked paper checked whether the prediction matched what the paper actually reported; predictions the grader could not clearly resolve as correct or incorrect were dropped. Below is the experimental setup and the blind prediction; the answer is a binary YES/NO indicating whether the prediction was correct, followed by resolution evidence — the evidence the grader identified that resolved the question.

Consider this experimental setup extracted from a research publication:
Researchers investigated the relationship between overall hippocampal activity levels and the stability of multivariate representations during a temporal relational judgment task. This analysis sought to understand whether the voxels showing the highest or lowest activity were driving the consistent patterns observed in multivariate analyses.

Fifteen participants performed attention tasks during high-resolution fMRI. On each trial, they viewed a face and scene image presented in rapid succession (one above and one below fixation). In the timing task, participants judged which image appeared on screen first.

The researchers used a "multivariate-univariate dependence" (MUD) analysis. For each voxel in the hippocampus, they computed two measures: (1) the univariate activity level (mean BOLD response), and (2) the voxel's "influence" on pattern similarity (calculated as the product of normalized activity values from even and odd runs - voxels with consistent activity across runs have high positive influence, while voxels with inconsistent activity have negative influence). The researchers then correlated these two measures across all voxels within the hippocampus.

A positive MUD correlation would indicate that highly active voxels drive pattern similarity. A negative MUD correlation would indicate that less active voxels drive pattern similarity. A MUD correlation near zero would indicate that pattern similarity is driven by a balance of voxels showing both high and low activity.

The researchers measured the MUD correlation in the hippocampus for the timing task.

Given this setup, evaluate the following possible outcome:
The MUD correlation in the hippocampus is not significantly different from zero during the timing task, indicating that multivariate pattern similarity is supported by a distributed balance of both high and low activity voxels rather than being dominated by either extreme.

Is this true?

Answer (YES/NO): YES